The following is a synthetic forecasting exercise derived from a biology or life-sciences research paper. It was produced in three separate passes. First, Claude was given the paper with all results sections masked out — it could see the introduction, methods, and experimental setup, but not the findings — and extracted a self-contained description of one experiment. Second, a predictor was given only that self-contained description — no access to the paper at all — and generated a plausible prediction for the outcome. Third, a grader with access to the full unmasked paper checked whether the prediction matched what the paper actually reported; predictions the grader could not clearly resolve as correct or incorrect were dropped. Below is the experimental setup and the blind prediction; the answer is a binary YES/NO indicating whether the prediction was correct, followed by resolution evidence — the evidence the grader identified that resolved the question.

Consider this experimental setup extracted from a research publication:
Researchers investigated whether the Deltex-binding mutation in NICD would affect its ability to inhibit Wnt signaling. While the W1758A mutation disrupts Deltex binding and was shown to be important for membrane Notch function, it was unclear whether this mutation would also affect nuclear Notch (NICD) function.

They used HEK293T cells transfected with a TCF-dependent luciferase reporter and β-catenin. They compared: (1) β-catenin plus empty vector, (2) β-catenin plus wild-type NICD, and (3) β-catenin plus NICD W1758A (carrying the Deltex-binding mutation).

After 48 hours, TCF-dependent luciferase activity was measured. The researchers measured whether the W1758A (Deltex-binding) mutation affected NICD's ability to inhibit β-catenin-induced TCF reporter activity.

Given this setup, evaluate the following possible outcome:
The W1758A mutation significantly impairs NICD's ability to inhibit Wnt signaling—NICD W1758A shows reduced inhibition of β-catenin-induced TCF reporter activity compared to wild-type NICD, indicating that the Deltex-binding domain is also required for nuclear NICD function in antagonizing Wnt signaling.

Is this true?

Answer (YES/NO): NO